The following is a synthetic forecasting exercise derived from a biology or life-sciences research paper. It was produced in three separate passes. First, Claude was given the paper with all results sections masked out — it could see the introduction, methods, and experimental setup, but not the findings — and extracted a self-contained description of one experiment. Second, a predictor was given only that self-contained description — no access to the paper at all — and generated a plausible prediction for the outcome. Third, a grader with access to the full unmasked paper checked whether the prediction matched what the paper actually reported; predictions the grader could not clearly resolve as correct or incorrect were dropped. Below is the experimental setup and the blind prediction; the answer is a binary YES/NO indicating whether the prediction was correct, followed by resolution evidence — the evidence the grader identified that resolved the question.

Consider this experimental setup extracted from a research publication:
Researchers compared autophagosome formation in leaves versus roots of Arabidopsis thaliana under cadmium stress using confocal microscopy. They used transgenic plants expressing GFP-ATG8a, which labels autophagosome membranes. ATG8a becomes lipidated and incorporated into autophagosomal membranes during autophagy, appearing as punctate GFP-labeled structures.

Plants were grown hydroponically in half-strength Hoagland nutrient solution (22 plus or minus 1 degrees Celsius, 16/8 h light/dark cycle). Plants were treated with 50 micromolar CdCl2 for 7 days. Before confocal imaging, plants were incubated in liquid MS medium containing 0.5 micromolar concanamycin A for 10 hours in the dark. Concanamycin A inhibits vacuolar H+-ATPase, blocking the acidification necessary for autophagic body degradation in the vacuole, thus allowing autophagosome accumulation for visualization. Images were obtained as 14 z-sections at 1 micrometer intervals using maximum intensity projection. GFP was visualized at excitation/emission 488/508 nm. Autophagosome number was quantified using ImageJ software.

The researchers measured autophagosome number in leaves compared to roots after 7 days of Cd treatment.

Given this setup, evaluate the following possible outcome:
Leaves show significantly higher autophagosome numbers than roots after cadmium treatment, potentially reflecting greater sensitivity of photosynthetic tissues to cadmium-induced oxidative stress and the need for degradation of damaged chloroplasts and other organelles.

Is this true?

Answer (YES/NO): NO